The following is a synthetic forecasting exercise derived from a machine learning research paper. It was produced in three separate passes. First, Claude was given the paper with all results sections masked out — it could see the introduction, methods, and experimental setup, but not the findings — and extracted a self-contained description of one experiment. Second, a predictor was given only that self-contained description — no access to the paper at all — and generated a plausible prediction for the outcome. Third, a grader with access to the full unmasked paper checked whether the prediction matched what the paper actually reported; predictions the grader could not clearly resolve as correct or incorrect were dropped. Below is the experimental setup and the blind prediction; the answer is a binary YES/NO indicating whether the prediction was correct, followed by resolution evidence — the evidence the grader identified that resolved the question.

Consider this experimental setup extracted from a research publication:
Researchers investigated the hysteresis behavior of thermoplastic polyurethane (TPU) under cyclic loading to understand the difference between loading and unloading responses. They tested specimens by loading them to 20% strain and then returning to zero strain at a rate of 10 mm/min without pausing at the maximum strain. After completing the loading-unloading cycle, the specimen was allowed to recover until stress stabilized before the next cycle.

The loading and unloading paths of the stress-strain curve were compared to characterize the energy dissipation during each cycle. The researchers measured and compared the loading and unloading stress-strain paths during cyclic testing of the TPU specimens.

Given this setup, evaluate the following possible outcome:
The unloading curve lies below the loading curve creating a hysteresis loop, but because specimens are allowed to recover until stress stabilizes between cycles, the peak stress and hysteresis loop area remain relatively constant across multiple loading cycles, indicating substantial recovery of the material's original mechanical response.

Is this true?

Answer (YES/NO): NO